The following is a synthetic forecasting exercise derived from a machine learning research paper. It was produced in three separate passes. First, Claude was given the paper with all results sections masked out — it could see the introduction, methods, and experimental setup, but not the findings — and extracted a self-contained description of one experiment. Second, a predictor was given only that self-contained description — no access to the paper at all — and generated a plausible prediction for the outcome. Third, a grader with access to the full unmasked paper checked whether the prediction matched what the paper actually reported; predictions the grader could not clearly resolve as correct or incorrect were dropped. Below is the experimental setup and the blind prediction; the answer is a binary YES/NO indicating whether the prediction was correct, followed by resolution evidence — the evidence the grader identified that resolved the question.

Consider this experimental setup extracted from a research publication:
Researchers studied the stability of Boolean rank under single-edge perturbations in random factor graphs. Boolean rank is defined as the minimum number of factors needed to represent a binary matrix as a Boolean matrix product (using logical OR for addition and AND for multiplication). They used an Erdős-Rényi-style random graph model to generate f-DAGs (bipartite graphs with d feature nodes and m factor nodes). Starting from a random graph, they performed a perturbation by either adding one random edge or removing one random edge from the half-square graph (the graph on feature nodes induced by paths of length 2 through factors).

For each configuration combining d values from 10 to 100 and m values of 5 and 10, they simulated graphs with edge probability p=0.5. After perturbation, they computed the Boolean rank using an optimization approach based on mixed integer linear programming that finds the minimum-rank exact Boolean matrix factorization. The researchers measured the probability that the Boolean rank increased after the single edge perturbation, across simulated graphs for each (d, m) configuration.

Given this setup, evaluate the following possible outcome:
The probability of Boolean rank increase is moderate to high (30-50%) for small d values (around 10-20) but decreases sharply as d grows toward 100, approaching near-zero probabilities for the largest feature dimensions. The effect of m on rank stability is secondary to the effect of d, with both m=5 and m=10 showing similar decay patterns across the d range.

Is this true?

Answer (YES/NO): NO